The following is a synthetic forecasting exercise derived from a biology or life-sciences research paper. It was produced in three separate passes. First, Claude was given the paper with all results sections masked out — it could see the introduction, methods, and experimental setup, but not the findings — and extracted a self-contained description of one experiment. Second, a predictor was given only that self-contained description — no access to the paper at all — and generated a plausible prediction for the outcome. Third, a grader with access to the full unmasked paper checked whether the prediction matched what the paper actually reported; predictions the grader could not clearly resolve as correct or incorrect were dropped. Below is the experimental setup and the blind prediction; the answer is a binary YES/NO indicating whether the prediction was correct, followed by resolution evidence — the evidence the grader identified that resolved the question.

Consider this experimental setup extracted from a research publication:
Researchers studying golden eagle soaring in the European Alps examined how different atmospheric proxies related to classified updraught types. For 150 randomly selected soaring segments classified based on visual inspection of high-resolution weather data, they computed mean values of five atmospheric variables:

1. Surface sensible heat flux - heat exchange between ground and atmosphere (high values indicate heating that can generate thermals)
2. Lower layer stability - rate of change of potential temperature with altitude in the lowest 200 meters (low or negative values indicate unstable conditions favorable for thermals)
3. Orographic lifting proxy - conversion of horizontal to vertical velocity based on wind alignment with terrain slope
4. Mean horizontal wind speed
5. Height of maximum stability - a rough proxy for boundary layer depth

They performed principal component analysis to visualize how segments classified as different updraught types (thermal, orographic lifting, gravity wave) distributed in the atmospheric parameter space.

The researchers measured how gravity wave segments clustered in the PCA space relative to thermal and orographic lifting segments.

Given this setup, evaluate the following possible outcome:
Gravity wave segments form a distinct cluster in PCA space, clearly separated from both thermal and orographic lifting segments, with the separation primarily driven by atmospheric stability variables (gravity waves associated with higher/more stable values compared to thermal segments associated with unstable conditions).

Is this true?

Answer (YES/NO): NO